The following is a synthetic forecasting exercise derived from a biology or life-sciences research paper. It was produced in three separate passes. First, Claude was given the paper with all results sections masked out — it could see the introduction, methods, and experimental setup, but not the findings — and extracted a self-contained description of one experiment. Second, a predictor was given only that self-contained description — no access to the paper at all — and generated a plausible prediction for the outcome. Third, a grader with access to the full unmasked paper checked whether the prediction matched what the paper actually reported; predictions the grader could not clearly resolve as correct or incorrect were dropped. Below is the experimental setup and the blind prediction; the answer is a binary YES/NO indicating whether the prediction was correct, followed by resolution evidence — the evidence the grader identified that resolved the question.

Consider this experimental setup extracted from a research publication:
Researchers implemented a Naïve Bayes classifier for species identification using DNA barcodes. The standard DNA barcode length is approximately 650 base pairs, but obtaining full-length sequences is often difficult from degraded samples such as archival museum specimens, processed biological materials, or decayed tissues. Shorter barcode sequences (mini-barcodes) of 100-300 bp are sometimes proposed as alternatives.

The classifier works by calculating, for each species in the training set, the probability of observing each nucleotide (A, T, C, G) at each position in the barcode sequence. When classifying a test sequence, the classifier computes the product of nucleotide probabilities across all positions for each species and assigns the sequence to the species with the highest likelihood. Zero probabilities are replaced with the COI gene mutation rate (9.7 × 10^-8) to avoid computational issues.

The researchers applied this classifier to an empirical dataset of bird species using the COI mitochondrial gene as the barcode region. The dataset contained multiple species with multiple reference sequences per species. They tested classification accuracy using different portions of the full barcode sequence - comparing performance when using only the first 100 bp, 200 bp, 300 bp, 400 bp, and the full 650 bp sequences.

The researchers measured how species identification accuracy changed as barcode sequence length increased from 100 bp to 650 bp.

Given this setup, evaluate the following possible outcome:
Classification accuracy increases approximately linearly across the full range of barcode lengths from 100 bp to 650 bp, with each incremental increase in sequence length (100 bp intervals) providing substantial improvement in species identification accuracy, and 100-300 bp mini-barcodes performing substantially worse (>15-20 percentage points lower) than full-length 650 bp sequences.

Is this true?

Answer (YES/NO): NO